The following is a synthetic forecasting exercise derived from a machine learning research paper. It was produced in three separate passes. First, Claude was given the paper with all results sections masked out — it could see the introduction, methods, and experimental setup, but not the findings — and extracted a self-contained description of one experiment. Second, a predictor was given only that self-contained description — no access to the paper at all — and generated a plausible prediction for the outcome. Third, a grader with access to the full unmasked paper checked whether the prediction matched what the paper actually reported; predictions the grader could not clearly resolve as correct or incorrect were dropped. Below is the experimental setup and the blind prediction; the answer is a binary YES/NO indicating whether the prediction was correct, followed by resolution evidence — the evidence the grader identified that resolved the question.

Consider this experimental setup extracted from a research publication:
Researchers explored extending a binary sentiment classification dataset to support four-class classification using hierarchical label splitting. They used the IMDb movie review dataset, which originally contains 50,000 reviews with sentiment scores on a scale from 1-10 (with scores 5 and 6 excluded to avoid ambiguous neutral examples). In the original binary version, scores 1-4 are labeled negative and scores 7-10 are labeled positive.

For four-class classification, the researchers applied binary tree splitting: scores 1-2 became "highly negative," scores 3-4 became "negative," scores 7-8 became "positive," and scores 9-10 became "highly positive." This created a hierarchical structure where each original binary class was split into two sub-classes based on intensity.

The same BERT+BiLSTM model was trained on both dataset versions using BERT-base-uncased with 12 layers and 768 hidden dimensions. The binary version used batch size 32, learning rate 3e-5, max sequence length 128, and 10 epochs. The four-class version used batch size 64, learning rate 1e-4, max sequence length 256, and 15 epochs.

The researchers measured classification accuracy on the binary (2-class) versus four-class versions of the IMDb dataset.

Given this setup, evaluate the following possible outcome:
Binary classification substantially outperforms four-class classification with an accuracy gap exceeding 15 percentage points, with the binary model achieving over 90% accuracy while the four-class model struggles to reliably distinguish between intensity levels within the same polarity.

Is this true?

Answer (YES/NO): YES